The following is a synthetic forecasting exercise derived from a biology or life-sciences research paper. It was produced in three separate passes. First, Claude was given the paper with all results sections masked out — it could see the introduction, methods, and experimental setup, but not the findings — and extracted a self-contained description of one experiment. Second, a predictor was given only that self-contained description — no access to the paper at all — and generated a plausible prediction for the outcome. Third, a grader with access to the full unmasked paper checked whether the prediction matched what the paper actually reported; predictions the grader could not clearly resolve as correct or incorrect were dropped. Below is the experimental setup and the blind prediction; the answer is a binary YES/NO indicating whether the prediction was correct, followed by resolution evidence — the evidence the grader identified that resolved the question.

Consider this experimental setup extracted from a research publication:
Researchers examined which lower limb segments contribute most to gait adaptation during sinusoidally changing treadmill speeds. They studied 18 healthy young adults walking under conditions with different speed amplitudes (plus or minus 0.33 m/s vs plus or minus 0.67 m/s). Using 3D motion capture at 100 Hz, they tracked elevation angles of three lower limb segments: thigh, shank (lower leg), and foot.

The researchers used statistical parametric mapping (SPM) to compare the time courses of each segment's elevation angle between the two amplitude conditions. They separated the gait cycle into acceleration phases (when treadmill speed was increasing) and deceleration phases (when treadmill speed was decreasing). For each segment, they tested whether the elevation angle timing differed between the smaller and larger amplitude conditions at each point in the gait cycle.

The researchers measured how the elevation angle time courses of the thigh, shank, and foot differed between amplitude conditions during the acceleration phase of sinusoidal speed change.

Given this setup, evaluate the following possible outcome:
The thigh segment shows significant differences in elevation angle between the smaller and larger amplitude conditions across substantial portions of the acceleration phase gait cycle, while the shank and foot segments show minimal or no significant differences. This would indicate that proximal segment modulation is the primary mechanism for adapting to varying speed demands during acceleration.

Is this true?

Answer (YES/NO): NO